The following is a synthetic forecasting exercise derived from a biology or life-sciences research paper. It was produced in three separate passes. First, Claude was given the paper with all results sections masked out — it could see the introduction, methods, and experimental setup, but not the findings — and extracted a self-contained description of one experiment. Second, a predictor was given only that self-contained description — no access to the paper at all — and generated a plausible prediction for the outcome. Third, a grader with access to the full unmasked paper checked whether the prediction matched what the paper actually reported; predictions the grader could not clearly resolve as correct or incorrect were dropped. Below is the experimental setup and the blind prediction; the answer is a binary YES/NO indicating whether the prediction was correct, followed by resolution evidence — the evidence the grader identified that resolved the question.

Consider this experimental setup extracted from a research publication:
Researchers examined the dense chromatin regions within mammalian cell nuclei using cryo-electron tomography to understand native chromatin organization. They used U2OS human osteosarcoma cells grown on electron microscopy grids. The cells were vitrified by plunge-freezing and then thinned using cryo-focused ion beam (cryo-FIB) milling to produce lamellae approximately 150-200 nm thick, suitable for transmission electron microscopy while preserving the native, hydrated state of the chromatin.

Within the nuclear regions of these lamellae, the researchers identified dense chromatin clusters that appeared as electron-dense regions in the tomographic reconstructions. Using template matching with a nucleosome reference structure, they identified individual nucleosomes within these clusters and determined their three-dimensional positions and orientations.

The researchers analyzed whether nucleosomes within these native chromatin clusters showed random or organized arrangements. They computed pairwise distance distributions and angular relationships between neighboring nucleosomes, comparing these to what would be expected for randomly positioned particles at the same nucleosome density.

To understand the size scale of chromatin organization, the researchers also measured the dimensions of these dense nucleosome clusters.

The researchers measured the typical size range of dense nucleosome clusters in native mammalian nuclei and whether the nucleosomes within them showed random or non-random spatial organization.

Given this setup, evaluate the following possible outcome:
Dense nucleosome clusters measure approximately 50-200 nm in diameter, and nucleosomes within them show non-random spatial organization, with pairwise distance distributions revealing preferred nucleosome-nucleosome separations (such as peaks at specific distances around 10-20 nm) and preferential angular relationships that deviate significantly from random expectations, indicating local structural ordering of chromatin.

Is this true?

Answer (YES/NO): NO